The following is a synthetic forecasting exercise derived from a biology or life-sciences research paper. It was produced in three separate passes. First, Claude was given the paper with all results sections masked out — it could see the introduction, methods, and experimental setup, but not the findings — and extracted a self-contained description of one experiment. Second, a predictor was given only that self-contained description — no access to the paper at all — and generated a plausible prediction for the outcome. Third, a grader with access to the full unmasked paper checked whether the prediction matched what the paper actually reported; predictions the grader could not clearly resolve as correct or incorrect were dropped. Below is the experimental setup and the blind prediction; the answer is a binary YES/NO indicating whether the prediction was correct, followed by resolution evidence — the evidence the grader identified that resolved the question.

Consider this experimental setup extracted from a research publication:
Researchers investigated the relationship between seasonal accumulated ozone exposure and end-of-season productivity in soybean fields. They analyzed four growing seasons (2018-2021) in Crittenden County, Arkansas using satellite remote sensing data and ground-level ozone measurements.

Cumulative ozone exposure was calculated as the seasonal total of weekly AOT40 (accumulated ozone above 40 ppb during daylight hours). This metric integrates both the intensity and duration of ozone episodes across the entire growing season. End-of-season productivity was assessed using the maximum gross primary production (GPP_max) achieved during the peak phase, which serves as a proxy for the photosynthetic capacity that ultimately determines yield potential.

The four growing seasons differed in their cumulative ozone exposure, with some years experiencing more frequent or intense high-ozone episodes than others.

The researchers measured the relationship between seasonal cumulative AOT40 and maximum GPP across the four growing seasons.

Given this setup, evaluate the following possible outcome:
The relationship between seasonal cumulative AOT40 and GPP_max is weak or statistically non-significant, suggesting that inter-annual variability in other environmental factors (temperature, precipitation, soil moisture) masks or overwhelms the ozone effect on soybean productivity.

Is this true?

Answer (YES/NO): NO